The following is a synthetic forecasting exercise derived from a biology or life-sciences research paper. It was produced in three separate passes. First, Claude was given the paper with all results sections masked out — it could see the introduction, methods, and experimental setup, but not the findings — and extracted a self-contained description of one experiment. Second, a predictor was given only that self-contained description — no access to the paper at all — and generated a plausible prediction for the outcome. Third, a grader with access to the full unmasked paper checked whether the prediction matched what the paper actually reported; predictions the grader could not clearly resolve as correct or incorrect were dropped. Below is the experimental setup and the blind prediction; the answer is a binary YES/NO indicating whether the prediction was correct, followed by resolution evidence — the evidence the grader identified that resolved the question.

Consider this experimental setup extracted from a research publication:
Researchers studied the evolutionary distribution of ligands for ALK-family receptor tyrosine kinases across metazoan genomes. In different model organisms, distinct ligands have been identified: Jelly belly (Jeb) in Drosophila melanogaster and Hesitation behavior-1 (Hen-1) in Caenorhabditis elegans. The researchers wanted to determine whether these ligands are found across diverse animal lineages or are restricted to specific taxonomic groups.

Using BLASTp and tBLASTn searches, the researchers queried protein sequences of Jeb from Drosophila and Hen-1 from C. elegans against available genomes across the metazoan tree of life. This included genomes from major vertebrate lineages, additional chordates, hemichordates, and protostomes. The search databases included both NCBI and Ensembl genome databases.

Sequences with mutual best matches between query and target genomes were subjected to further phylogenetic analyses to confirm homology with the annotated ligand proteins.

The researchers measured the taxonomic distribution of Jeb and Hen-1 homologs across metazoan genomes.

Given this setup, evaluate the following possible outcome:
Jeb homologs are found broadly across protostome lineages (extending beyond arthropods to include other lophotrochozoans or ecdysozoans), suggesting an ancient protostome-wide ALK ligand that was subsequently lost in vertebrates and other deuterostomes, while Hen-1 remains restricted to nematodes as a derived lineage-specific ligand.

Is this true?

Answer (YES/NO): NO